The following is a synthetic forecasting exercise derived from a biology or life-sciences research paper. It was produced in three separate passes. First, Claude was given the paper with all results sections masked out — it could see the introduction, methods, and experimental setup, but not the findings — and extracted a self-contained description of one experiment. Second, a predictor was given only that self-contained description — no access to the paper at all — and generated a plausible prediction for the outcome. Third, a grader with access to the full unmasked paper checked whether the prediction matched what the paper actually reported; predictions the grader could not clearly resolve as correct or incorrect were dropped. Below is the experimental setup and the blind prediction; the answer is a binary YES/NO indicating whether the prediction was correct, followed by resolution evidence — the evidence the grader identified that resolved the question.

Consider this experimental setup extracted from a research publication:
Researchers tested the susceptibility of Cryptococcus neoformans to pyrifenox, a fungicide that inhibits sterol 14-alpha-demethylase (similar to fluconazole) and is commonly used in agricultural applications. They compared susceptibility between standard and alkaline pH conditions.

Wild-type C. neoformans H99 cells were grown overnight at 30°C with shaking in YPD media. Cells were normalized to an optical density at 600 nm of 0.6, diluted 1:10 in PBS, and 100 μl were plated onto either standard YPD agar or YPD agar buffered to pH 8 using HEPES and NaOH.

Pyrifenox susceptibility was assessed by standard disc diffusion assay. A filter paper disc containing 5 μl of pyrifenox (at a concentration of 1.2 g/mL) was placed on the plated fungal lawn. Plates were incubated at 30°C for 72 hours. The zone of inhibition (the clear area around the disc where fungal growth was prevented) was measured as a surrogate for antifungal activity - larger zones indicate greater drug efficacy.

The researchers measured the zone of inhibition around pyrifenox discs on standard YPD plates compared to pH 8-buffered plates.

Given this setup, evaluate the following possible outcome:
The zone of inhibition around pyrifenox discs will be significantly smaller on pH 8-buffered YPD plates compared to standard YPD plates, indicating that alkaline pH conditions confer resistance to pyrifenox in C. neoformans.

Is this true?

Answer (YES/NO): NO